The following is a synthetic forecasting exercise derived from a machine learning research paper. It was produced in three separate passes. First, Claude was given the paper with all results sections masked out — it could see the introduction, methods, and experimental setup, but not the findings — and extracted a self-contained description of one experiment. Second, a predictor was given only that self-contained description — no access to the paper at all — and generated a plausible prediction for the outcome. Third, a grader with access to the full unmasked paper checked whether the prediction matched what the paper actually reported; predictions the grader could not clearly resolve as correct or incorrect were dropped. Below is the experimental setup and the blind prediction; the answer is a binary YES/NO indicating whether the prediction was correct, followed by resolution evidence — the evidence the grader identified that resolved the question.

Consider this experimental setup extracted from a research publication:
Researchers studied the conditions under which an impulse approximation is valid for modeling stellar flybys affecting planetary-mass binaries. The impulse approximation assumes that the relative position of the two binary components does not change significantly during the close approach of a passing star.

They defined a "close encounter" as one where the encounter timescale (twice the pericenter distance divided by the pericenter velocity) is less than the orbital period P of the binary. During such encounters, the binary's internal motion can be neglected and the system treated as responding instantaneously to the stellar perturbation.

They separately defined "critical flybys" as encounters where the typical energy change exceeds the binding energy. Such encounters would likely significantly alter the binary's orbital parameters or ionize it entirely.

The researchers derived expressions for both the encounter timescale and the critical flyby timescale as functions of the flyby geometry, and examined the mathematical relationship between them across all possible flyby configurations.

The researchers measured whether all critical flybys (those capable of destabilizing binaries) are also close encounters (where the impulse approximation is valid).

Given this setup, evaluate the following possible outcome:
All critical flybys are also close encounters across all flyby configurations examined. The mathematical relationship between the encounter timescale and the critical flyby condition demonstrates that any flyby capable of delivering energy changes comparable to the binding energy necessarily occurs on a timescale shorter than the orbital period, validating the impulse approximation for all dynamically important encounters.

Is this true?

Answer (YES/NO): YES